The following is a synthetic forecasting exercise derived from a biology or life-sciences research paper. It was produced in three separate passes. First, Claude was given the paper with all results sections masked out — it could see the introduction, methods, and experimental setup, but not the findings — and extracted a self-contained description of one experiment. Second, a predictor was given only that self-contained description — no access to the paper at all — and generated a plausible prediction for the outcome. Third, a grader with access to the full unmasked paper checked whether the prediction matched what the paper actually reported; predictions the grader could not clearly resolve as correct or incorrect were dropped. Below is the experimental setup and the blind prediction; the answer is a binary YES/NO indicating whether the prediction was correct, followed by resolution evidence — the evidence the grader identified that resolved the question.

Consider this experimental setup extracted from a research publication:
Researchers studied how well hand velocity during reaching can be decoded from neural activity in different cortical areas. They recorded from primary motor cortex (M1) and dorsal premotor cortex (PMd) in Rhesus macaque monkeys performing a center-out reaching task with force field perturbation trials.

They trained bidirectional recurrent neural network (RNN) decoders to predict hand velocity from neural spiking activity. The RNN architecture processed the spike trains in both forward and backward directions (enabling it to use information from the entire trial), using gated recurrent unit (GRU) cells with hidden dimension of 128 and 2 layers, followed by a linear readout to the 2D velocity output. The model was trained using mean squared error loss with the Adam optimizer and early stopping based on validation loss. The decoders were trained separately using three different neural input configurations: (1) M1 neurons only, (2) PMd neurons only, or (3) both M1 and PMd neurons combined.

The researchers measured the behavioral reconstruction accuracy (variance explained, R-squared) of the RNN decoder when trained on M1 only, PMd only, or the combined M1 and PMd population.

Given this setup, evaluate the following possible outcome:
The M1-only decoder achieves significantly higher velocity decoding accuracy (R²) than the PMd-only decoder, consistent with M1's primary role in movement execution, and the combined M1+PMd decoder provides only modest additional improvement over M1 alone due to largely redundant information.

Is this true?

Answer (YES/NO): NO